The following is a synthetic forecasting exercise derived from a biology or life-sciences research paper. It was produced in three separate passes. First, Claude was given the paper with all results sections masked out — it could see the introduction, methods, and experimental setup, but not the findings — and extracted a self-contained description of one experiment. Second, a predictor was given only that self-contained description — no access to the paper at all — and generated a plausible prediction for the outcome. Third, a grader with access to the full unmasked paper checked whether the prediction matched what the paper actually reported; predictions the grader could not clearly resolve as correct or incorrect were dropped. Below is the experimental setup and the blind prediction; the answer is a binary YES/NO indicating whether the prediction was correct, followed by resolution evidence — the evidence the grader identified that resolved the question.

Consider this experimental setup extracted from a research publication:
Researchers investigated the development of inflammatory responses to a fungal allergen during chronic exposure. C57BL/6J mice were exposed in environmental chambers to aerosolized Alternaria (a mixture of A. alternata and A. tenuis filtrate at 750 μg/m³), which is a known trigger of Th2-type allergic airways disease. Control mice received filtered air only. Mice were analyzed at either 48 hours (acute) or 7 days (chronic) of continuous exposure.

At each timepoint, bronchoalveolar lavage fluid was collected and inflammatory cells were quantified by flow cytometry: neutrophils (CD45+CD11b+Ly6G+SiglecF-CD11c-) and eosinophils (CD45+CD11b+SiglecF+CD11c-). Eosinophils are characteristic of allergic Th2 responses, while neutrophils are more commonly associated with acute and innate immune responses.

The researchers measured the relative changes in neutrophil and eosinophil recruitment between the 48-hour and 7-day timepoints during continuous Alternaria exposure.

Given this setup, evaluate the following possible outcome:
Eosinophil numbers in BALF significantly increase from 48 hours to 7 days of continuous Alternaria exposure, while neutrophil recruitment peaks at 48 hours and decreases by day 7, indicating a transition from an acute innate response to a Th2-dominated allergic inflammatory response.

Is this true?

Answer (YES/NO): NO